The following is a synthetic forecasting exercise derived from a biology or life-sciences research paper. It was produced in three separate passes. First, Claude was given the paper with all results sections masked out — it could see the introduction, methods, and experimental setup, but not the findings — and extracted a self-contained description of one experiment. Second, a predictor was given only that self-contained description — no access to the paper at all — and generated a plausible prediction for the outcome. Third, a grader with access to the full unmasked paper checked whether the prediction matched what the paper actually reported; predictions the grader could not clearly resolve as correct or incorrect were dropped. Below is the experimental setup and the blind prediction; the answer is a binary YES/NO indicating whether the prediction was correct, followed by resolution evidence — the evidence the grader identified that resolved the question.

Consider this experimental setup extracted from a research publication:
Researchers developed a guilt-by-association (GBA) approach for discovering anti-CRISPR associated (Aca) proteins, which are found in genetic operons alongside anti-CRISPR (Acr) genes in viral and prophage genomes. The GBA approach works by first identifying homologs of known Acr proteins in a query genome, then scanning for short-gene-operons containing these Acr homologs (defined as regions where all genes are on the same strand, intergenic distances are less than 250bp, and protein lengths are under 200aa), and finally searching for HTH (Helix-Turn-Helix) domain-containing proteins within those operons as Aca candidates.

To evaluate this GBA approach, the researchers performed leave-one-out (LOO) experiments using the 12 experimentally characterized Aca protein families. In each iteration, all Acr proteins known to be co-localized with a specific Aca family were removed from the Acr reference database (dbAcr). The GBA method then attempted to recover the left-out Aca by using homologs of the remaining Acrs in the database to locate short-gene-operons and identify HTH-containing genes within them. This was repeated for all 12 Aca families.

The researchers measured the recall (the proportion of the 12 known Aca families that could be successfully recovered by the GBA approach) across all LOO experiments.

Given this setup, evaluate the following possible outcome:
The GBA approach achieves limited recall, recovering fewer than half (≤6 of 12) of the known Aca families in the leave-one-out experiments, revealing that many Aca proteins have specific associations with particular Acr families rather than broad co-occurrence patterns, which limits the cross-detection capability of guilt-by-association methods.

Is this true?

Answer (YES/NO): NO